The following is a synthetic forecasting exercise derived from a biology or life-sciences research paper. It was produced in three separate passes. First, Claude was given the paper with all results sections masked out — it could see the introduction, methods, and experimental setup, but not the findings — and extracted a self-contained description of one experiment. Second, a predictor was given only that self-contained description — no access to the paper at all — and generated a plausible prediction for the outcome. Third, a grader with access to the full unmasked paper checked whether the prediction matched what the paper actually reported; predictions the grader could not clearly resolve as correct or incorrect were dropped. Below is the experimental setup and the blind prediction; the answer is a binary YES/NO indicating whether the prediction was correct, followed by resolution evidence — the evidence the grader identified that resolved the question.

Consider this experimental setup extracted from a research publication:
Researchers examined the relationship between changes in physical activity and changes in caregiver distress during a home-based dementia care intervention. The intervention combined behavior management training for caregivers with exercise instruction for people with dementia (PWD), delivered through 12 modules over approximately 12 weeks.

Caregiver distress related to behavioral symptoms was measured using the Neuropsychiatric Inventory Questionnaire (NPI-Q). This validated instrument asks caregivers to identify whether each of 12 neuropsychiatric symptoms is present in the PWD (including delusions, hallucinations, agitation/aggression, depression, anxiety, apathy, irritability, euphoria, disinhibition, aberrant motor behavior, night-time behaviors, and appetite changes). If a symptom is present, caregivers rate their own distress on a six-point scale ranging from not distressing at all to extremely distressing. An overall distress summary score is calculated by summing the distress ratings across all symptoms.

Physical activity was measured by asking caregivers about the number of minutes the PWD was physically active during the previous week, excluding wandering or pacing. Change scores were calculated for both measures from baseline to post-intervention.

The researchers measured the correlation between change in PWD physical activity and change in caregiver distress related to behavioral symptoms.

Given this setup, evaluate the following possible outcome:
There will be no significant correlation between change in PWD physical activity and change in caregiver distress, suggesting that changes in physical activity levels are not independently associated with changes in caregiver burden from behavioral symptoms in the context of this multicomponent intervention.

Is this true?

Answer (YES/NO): YES